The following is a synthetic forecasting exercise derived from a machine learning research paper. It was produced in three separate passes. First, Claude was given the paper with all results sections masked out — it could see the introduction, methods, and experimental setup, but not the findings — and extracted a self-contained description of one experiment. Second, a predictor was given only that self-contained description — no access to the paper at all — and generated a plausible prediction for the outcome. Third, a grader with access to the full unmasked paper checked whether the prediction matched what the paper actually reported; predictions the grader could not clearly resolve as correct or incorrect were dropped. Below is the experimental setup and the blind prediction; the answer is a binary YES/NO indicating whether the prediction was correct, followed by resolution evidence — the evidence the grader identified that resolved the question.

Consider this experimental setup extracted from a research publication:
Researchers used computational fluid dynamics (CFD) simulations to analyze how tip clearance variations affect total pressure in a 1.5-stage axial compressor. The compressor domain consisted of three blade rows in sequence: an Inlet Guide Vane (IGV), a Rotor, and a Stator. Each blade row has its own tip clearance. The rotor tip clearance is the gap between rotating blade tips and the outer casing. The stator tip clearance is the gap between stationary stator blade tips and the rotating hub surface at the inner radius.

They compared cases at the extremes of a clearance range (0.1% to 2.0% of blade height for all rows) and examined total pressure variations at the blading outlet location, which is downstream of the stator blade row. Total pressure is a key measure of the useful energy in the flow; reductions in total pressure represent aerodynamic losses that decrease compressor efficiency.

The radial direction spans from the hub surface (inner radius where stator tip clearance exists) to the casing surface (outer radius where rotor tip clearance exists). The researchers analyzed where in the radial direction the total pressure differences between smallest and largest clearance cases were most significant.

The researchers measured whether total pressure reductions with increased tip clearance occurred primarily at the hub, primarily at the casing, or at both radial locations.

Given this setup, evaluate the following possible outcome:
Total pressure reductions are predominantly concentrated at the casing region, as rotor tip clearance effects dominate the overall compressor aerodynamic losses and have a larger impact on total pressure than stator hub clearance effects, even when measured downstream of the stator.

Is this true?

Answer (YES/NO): NO